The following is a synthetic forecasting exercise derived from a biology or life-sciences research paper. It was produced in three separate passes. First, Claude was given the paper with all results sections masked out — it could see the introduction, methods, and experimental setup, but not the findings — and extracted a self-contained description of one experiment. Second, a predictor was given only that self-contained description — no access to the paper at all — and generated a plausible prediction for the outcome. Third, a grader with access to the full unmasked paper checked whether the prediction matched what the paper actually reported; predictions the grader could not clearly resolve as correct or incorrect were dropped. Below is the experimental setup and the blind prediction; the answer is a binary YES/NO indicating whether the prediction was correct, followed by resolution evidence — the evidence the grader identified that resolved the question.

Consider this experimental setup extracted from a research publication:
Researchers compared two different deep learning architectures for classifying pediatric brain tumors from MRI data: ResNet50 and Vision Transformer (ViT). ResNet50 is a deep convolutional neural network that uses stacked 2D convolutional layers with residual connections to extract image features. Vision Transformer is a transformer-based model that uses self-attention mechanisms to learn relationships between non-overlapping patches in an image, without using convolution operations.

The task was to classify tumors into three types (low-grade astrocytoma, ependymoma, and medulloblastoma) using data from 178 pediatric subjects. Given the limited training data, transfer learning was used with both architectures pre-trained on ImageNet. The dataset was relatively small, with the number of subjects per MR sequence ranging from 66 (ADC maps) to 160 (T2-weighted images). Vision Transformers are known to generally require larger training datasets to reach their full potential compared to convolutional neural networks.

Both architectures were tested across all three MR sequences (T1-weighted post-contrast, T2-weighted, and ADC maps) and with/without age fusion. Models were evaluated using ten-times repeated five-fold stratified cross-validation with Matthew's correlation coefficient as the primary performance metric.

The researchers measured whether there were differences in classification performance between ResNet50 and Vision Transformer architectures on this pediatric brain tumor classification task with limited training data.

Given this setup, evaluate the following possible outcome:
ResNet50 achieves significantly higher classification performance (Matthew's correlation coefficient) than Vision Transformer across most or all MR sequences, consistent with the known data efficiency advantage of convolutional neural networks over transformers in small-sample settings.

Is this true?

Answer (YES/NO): NO